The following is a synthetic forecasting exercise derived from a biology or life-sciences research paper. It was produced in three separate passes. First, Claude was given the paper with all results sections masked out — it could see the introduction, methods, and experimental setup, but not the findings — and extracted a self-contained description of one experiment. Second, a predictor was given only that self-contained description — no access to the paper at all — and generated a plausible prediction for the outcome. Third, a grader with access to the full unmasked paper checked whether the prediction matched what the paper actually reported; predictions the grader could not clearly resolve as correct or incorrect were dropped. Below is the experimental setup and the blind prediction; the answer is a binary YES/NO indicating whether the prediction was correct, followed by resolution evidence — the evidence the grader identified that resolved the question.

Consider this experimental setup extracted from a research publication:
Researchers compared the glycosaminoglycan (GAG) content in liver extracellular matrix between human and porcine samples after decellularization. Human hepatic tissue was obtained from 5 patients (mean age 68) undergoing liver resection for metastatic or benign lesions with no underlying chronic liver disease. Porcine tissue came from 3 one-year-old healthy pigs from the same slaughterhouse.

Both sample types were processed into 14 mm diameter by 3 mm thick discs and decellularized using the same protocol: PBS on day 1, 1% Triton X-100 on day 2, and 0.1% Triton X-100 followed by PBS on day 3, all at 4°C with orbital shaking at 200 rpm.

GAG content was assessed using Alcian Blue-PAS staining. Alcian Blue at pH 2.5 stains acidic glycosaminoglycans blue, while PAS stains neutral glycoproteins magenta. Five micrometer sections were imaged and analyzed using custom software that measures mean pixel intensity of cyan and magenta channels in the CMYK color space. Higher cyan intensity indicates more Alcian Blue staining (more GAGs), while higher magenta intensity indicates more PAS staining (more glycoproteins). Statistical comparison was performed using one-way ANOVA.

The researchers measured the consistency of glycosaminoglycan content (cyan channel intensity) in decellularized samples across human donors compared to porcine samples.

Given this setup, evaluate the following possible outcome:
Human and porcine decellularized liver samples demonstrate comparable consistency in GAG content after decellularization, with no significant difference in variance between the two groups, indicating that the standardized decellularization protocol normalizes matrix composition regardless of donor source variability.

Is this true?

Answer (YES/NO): NO